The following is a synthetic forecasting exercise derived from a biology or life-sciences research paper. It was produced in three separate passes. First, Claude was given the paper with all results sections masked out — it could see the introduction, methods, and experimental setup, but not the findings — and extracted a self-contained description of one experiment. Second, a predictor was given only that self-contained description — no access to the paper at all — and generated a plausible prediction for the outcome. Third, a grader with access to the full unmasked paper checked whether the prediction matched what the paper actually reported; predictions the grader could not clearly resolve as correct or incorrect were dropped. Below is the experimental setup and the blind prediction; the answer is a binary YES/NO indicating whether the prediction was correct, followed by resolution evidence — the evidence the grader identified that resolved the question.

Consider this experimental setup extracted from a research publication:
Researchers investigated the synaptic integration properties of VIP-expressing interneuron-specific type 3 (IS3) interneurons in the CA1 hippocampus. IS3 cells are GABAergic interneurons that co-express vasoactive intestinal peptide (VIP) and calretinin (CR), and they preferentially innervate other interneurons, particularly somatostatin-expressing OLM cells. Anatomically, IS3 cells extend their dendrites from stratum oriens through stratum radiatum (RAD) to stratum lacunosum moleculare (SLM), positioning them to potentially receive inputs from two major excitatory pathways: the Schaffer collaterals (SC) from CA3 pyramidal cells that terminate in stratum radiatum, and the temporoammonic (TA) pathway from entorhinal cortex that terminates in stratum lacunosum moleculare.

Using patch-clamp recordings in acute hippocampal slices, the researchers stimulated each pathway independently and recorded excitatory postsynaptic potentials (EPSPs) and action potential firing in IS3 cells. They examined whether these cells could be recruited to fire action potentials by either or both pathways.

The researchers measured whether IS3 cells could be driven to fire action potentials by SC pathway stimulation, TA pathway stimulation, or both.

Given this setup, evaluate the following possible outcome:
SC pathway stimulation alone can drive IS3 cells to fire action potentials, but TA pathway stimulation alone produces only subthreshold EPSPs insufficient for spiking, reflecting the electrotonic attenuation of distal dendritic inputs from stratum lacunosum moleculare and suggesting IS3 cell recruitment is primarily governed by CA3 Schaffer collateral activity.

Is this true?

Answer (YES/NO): NO